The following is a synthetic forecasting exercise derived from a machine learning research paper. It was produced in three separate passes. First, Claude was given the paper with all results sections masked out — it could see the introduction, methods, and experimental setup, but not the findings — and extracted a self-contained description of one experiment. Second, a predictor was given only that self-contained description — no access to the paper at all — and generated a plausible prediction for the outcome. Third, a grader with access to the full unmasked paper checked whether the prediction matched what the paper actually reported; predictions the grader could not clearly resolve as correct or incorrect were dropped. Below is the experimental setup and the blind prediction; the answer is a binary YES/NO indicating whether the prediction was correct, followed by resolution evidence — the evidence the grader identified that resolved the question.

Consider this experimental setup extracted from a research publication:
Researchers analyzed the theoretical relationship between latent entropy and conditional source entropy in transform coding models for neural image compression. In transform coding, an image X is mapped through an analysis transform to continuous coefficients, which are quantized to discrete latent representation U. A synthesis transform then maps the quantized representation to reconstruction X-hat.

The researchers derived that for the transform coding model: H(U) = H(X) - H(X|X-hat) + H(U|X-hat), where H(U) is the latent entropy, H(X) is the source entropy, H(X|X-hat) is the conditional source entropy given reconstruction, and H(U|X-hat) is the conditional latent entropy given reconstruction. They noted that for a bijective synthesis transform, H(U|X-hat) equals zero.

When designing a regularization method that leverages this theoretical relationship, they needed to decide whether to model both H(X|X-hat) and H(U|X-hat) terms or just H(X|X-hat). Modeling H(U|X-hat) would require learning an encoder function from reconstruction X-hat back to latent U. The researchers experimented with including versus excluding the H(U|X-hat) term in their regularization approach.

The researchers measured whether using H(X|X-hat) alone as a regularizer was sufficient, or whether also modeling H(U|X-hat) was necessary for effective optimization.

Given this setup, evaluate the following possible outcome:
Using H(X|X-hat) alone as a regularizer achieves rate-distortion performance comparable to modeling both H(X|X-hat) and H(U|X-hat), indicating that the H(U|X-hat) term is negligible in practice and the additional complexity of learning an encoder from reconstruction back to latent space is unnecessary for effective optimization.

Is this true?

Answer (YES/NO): NO